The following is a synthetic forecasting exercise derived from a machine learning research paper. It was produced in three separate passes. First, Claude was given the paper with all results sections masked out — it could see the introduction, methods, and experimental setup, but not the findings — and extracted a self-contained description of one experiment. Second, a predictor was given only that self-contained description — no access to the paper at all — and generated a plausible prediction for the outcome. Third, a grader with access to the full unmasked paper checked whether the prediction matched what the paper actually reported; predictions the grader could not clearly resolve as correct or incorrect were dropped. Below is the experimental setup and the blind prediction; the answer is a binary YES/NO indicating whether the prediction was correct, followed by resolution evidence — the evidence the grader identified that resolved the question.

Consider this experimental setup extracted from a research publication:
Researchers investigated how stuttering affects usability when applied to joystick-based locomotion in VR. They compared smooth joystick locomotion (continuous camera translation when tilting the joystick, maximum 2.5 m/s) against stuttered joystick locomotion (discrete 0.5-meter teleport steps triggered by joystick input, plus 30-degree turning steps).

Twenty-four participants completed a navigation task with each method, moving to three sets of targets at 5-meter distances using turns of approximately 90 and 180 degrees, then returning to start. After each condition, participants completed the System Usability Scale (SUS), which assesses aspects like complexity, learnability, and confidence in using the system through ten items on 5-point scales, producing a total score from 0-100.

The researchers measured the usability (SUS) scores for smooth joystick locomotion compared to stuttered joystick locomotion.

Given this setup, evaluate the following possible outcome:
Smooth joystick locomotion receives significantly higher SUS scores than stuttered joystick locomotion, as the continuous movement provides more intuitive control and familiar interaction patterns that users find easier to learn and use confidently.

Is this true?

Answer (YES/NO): NO